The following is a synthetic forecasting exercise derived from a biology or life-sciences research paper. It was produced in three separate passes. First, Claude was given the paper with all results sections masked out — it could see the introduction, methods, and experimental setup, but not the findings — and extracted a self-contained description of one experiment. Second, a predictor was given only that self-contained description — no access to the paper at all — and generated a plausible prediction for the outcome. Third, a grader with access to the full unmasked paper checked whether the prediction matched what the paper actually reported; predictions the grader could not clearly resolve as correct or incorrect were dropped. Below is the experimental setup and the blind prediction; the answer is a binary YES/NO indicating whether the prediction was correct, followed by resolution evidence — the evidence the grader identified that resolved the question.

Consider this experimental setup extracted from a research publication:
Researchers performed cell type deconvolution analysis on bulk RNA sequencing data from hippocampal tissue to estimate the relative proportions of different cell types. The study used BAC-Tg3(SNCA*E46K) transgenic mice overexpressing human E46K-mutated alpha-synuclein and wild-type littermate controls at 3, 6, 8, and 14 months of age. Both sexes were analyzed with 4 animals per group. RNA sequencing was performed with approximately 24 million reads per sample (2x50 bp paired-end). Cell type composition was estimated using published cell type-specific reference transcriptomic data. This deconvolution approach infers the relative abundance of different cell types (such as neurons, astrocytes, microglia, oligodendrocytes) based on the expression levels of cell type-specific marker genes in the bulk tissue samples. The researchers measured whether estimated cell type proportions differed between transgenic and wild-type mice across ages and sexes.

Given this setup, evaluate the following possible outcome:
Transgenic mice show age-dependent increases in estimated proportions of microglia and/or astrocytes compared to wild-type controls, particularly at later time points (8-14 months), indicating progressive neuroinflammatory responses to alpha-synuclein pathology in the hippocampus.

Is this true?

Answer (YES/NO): NO